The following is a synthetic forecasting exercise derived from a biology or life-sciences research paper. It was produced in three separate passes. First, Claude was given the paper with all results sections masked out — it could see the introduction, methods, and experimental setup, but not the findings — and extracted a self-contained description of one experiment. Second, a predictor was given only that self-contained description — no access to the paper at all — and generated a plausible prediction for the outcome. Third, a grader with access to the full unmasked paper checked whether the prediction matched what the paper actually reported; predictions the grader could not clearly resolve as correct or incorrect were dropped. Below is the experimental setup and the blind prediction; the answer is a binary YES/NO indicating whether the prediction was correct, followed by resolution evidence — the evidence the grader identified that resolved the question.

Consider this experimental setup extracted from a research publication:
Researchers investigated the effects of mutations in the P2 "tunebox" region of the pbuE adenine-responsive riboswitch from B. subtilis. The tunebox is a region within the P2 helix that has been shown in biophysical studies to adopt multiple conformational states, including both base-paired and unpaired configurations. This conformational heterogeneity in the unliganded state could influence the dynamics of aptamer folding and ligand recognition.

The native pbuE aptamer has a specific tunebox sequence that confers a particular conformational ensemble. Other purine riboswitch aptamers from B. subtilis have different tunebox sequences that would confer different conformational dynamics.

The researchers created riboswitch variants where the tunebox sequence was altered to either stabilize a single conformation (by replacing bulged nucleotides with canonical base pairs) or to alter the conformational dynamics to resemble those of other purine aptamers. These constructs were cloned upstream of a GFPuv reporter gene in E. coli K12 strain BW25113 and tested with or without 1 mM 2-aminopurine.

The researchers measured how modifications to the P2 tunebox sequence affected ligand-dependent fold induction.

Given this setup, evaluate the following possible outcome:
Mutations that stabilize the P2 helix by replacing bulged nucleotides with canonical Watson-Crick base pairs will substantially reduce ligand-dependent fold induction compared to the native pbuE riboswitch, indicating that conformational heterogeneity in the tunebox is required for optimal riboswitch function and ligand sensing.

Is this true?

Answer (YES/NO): NO